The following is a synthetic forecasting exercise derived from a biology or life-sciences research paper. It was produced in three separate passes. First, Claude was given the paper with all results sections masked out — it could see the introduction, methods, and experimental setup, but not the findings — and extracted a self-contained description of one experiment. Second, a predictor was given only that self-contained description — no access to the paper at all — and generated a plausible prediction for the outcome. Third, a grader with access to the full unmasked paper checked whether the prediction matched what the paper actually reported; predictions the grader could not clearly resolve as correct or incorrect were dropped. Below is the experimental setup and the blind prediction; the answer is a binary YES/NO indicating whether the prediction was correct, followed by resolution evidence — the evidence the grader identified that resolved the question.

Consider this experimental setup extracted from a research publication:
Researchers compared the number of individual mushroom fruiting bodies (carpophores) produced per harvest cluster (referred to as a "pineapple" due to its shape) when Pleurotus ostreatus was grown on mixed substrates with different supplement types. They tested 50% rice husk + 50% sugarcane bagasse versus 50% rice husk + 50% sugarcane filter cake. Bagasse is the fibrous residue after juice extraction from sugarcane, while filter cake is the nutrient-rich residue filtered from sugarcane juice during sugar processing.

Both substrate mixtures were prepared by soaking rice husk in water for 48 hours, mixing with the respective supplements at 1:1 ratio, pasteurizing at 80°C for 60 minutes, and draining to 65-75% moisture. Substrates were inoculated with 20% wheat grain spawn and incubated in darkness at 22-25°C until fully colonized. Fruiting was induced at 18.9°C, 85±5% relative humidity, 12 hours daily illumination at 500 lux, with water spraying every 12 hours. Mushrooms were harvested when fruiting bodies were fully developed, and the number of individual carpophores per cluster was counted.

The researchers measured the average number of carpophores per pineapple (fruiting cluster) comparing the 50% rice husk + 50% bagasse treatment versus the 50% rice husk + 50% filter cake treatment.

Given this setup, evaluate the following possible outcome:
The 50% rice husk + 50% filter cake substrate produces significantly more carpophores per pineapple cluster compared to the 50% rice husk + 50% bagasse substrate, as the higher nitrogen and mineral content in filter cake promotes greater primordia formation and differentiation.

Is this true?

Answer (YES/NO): NO